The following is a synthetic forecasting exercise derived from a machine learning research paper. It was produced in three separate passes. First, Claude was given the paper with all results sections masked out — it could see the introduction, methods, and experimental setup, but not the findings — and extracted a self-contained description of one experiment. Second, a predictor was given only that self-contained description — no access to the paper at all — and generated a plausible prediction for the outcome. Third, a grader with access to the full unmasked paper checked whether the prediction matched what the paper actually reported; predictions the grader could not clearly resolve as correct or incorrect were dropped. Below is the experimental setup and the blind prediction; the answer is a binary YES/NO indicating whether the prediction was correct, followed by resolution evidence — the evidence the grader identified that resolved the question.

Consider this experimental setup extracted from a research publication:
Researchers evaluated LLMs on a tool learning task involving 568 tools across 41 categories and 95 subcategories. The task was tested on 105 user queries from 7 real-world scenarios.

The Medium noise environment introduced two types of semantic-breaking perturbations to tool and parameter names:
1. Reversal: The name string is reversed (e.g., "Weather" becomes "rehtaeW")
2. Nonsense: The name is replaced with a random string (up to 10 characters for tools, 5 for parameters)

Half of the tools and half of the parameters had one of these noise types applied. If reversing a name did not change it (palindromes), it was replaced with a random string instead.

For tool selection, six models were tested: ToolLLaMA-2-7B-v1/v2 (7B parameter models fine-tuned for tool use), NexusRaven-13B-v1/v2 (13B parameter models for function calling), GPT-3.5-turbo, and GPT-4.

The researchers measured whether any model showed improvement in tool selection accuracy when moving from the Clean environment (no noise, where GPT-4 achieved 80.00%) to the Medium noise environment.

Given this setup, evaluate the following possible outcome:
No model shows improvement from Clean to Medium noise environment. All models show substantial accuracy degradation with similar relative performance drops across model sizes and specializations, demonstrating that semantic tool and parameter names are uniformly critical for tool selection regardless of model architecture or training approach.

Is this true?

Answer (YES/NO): NO